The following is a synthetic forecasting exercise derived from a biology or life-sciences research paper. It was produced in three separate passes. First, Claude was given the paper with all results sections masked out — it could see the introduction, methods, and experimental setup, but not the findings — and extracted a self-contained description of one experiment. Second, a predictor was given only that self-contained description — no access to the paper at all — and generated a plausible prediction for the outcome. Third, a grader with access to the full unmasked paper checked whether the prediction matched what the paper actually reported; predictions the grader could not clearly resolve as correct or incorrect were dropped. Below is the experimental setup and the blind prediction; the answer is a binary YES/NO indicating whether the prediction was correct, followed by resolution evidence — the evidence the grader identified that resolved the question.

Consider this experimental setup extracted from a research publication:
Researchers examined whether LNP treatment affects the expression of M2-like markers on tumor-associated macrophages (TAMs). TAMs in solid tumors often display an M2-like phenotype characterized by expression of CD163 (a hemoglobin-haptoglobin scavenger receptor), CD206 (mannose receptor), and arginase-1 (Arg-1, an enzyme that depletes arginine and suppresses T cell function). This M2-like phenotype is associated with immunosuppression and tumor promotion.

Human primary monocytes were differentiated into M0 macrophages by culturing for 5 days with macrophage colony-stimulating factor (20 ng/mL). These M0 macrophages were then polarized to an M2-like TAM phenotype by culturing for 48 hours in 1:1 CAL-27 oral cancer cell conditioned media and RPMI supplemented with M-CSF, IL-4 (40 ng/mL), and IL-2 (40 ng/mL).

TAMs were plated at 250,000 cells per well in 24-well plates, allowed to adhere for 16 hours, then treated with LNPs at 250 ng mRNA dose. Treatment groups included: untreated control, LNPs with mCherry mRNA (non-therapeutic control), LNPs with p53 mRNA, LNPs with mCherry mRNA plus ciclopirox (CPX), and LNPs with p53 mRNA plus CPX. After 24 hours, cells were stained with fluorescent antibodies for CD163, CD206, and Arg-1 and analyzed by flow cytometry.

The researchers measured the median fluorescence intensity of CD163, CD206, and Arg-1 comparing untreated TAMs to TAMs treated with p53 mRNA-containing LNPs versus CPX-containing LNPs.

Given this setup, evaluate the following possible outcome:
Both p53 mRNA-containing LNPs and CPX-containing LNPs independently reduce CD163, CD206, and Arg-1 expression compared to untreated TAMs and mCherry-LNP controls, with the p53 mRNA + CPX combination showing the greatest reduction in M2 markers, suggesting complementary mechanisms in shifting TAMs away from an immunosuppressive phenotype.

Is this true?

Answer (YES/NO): NO